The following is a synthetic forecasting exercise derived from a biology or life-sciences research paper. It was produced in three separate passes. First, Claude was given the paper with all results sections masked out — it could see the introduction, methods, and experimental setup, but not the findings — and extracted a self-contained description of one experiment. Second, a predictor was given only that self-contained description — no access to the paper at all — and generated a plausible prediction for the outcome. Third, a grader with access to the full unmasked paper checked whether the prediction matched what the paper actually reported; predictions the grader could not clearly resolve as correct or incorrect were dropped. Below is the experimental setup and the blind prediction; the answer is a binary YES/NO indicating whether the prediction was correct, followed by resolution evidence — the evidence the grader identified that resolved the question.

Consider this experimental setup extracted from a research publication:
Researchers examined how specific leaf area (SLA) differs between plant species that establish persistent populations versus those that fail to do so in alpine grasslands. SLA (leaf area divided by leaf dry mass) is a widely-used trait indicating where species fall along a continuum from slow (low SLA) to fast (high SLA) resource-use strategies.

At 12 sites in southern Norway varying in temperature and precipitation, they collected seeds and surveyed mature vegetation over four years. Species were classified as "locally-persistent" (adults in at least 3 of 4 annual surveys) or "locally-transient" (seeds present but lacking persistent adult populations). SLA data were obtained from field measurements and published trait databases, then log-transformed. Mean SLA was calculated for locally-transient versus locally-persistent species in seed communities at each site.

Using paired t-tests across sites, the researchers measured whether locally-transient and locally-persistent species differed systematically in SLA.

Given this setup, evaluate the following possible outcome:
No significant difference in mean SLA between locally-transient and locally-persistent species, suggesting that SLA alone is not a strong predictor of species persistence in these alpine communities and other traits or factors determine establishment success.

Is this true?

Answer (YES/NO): YES